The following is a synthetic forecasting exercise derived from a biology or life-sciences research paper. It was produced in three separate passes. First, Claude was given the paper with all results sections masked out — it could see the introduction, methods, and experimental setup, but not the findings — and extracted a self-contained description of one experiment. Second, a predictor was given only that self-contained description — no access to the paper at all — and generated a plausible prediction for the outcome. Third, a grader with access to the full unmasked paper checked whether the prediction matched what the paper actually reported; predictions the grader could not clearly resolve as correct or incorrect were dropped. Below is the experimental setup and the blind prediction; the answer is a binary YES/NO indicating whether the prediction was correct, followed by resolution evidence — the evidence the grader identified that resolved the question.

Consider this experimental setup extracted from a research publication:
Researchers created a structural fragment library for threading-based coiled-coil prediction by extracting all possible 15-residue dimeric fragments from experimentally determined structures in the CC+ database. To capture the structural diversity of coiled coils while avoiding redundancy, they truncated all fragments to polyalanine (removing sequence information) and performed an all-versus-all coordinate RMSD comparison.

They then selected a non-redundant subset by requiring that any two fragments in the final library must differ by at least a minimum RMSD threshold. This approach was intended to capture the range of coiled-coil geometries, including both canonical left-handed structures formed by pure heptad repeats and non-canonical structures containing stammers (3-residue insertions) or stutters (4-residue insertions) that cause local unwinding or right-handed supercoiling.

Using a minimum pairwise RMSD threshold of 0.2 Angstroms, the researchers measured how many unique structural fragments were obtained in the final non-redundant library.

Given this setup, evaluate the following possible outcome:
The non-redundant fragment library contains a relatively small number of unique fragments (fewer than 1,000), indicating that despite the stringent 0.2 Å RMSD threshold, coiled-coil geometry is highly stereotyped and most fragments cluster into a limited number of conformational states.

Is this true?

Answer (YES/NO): NO